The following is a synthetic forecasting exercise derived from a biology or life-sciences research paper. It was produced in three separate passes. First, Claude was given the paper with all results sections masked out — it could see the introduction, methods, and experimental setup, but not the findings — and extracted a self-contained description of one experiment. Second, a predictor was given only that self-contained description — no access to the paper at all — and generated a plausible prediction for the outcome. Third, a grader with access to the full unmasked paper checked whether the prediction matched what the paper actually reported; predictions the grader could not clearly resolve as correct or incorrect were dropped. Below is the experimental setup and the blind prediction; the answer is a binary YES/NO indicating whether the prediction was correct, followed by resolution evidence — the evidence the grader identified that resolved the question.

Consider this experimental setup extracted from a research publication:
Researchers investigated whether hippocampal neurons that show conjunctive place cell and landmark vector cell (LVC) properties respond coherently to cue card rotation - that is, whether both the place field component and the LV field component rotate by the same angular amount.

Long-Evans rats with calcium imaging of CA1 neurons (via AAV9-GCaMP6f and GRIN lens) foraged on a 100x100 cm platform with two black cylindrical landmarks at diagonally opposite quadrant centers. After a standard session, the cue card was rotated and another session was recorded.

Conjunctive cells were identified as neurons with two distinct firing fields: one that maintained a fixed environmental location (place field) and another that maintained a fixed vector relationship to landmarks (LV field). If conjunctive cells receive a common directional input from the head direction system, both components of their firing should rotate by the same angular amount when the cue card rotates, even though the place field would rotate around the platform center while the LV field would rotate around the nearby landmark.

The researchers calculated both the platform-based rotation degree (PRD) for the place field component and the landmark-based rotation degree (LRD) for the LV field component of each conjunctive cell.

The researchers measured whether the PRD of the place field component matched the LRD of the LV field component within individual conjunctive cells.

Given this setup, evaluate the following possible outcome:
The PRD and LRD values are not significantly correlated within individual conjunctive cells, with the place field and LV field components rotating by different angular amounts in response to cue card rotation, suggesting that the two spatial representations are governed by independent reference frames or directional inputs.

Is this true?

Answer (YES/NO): NO